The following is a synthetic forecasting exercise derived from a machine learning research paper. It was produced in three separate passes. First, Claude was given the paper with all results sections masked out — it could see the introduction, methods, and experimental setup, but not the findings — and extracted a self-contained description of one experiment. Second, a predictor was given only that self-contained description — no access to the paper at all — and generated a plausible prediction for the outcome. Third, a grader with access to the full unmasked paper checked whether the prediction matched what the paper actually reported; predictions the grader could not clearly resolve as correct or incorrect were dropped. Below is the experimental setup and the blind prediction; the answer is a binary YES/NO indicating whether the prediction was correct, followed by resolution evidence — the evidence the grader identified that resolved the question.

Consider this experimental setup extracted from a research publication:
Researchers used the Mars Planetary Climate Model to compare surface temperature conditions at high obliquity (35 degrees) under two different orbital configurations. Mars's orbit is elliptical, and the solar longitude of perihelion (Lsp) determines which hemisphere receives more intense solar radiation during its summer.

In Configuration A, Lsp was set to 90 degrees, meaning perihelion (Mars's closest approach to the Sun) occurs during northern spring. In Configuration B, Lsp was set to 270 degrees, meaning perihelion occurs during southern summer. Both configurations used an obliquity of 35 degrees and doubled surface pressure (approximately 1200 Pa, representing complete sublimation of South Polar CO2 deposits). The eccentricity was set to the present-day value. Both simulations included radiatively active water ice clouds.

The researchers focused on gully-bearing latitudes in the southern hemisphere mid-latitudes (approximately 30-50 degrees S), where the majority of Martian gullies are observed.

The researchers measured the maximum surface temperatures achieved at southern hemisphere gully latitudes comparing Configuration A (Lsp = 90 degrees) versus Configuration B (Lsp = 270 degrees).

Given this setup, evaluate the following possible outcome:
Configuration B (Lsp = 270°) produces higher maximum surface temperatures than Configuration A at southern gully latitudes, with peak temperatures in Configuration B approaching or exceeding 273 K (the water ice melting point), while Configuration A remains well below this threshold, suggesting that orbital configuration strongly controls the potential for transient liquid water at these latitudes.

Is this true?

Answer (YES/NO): NO